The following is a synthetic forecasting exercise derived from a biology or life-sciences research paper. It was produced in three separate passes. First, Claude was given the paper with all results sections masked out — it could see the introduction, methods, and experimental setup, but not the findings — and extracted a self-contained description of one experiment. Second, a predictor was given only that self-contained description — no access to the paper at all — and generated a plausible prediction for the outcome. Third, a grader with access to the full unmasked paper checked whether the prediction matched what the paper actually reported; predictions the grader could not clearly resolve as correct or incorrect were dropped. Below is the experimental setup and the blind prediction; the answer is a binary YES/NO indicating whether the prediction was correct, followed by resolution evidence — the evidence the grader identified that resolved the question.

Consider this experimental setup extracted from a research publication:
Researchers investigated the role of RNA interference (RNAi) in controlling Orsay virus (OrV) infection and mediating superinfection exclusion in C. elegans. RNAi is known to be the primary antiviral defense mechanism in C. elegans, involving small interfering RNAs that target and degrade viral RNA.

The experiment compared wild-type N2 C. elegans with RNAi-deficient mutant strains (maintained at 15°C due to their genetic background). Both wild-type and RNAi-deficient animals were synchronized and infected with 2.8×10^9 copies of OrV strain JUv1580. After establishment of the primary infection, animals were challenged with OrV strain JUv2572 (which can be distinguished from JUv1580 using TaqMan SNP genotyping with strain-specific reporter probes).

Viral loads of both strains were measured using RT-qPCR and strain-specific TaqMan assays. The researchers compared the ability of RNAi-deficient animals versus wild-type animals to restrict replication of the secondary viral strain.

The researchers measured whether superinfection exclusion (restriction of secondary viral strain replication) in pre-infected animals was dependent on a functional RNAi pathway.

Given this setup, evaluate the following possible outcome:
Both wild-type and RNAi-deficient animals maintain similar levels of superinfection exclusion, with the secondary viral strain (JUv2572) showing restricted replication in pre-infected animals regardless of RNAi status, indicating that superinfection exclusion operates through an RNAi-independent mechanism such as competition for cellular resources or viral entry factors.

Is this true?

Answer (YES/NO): NO